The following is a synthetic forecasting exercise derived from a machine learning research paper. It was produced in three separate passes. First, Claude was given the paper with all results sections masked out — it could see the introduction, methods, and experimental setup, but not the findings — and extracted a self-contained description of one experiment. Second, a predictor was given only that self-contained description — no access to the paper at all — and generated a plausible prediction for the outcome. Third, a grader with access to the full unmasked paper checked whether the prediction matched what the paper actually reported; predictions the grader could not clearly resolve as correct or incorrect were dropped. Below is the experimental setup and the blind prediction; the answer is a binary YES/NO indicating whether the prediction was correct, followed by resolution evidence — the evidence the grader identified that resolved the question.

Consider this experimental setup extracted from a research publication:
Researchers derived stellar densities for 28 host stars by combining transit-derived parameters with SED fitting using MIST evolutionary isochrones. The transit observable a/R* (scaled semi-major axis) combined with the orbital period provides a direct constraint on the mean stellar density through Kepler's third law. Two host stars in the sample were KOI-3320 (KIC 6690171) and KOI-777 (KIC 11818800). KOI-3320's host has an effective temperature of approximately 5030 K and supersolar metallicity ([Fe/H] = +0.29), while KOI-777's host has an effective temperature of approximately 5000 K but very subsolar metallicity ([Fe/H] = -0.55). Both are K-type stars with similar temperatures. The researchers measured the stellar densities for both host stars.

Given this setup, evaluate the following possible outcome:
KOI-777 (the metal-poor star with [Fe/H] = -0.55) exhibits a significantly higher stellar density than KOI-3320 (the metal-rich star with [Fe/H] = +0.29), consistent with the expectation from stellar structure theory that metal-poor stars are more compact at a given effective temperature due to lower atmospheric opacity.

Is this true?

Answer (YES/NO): NO